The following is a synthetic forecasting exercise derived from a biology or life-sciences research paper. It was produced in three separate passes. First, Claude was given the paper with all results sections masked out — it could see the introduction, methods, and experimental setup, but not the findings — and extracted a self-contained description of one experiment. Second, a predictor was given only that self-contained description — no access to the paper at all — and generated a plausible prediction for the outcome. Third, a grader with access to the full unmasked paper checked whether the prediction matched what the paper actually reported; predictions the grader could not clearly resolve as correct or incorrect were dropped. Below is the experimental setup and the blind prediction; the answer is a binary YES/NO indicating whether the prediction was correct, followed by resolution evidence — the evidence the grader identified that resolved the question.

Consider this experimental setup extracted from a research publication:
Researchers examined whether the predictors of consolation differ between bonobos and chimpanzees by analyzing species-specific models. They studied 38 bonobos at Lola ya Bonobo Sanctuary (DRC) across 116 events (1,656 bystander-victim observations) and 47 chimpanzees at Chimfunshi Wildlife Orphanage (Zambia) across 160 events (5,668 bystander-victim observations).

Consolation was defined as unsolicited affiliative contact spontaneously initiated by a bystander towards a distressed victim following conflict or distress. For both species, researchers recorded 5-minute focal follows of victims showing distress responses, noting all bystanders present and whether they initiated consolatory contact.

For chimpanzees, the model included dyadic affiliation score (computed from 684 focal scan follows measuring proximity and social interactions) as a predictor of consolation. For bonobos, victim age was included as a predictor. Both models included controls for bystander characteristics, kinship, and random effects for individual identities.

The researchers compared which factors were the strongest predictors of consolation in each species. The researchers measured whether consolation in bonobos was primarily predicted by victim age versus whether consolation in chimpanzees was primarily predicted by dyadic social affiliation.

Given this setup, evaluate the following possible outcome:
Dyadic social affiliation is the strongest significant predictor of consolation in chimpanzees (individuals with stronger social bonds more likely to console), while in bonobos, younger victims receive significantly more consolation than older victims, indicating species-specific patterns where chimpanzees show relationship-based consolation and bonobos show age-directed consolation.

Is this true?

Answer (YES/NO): NO